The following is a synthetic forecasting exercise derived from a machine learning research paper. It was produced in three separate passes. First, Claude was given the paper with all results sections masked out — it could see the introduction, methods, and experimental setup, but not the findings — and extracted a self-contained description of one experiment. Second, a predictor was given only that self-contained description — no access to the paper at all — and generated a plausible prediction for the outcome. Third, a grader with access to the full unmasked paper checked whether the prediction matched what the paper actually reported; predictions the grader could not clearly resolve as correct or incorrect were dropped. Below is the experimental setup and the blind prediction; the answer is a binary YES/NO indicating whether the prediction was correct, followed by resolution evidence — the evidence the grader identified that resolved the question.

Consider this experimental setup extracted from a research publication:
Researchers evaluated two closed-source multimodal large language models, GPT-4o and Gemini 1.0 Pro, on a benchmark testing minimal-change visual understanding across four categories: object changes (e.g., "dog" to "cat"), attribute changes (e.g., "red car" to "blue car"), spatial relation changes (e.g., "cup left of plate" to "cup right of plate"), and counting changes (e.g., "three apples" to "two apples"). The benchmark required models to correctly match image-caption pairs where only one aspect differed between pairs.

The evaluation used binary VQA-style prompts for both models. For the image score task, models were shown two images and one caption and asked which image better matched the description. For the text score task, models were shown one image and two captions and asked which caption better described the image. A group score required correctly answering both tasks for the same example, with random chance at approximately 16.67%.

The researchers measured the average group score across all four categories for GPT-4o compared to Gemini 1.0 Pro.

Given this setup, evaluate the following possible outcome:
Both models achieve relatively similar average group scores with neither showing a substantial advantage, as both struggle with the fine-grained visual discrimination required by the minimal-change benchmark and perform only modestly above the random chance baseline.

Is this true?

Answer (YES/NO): NO